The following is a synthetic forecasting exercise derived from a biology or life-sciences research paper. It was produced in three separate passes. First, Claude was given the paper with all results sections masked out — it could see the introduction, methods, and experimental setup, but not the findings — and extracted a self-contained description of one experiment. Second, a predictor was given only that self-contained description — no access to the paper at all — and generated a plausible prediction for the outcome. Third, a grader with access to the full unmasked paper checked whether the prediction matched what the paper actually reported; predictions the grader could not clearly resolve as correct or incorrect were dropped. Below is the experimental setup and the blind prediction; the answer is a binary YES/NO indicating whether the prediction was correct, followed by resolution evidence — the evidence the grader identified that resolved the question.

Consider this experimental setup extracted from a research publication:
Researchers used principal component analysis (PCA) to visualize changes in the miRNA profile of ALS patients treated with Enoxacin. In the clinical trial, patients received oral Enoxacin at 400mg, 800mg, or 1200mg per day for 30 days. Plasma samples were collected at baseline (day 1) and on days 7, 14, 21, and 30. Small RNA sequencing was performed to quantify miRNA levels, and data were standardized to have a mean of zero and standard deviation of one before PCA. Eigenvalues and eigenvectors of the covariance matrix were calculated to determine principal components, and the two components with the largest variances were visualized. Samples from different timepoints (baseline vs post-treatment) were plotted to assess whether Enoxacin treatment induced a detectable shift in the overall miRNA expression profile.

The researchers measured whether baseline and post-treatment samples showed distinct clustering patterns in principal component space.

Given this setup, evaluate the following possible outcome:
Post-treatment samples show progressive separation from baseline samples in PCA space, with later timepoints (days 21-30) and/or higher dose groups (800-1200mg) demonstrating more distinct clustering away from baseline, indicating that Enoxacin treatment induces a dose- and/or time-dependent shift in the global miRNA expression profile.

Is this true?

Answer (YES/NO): NO